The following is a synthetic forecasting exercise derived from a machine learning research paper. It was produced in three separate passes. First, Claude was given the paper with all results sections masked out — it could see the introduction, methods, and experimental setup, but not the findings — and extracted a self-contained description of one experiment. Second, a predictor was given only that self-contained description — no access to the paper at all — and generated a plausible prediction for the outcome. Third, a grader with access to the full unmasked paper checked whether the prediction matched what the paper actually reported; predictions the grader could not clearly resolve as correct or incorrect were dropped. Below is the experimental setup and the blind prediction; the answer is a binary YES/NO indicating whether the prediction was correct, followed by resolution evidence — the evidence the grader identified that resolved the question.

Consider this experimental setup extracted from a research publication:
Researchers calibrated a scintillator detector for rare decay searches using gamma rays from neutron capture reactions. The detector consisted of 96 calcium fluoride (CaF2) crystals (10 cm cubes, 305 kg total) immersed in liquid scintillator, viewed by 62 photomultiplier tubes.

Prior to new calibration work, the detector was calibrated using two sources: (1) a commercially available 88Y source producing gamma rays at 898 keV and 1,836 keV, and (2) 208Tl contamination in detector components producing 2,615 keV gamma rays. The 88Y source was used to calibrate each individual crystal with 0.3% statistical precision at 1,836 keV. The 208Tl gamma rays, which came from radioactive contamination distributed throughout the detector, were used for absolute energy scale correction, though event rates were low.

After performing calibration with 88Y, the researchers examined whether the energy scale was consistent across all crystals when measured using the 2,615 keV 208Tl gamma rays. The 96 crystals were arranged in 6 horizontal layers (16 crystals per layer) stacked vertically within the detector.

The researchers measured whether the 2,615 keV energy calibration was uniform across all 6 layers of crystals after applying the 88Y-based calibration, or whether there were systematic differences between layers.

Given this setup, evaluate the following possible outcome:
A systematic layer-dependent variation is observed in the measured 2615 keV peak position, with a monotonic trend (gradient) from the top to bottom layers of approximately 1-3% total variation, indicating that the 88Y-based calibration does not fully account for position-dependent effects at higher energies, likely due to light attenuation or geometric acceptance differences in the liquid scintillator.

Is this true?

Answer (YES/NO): NO